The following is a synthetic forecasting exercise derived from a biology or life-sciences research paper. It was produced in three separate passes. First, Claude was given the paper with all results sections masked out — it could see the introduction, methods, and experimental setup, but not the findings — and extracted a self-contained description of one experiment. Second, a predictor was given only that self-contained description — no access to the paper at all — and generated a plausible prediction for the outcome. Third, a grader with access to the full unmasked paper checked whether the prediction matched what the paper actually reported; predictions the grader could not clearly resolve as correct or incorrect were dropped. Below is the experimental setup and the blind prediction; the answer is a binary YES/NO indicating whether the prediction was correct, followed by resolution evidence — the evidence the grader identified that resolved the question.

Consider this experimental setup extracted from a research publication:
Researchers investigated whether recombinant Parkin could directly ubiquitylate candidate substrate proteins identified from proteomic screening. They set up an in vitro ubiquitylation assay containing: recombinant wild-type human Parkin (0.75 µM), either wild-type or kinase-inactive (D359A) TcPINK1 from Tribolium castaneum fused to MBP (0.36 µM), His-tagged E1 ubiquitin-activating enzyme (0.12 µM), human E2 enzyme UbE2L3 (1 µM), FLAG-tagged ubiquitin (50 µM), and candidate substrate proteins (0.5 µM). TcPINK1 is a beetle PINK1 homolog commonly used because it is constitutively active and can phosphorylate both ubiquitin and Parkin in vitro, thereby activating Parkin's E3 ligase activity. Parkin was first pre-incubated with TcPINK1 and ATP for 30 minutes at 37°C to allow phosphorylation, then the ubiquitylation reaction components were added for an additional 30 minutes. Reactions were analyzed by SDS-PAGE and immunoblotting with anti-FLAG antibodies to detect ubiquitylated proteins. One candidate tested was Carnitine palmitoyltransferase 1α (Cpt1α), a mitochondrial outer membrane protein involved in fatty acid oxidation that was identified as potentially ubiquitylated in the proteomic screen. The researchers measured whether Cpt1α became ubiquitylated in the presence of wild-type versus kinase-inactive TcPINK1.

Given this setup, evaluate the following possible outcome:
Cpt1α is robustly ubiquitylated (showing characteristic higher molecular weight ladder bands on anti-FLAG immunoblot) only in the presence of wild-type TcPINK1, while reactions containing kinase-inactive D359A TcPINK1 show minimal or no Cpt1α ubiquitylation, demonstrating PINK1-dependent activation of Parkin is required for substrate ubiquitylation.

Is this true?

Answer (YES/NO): YES